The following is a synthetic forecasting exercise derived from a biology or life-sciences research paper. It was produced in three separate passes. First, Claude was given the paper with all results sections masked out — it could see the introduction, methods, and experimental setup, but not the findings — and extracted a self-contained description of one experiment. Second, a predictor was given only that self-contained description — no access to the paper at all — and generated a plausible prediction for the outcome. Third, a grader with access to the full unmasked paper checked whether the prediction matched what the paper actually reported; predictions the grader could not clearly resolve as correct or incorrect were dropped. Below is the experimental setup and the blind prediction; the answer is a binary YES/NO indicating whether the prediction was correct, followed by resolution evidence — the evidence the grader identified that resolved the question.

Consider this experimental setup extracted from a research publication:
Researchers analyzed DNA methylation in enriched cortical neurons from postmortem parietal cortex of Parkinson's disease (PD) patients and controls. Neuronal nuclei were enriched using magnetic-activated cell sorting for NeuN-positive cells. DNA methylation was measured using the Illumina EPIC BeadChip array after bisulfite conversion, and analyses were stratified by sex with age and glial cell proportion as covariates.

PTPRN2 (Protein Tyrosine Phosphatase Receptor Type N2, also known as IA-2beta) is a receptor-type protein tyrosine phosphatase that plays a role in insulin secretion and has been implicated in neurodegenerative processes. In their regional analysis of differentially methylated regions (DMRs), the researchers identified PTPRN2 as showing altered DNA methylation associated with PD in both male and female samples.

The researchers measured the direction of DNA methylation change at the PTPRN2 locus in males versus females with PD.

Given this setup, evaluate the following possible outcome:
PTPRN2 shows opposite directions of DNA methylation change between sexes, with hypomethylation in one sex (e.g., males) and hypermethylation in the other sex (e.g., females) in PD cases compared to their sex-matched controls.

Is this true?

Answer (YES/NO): YES